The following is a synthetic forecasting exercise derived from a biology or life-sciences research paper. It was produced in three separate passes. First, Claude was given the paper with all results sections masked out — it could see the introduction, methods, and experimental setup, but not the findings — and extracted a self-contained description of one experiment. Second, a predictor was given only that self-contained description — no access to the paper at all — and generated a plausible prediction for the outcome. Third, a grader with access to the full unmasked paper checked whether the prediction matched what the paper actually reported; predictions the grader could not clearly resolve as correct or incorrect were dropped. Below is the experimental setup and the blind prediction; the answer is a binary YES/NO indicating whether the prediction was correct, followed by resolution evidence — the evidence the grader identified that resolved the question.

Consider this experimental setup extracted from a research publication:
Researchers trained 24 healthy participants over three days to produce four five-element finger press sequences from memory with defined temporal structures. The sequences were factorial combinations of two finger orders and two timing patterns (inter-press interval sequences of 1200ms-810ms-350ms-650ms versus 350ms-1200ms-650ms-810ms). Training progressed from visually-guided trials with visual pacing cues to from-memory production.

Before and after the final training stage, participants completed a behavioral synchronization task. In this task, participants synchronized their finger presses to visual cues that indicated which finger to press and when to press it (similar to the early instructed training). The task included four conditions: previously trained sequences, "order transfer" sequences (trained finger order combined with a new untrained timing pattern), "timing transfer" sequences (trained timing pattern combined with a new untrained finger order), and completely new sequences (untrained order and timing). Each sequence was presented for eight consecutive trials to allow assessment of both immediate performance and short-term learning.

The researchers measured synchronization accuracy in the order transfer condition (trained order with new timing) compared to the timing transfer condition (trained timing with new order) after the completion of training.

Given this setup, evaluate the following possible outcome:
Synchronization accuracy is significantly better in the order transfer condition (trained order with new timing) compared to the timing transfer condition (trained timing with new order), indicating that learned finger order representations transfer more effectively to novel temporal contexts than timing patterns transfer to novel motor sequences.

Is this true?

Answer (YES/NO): NO